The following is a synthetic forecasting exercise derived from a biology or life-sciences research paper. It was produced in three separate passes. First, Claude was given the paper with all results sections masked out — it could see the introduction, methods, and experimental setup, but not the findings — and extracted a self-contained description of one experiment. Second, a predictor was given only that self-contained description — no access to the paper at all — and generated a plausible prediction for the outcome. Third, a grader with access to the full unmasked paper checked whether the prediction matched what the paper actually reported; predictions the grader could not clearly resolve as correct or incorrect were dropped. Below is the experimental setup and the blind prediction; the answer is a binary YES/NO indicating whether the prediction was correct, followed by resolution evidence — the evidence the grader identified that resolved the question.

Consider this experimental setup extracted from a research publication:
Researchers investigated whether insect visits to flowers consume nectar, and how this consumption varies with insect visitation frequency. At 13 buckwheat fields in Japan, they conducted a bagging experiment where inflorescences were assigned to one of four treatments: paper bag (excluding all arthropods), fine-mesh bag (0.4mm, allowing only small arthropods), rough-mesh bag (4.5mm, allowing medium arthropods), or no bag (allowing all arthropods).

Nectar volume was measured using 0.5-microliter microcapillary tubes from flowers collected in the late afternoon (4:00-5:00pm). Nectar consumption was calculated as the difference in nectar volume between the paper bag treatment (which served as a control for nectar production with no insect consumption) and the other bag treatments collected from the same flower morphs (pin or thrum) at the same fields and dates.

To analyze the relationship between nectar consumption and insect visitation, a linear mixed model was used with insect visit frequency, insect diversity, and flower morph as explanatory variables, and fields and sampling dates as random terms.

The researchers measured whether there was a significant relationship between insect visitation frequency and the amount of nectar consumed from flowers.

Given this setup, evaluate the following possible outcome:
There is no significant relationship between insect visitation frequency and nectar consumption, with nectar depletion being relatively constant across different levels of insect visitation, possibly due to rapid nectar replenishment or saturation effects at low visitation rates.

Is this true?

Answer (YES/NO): NO